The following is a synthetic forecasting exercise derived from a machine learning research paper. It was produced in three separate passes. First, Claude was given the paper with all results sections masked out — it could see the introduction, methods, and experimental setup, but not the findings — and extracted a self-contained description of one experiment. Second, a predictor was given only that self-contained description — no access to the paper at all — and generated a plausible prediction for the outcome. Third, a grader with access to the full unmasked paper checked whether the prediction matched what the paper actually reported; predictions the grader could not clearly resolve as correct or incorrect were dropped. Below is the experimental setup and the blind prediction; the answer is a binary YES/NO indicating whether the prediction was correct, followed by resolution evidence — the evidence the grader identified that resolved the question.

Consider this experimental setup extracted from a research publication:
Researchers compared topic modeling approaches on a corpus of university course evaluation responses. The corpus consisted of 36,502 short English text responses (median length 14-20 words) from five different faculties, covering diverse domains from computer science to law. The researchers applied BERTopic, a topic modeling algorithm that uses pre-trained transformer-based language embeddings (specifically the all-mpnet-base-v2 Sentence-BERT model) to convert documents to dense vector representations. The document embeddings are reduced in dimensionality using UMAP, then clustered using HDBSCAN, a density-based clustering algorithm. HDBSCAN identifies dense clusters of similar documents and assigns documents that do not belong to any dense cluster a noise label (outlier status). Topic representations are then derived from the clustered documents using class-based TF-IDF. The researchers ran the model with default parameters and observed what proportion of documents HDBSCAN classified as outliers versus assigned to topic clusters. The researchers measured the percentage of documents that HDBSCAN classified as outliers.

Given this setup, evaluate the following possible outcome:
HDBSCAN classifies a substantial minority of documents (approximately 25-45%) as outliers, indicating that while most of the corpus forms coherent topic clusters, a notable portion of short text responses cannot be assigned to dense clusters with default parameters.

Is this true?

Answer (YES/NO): NO